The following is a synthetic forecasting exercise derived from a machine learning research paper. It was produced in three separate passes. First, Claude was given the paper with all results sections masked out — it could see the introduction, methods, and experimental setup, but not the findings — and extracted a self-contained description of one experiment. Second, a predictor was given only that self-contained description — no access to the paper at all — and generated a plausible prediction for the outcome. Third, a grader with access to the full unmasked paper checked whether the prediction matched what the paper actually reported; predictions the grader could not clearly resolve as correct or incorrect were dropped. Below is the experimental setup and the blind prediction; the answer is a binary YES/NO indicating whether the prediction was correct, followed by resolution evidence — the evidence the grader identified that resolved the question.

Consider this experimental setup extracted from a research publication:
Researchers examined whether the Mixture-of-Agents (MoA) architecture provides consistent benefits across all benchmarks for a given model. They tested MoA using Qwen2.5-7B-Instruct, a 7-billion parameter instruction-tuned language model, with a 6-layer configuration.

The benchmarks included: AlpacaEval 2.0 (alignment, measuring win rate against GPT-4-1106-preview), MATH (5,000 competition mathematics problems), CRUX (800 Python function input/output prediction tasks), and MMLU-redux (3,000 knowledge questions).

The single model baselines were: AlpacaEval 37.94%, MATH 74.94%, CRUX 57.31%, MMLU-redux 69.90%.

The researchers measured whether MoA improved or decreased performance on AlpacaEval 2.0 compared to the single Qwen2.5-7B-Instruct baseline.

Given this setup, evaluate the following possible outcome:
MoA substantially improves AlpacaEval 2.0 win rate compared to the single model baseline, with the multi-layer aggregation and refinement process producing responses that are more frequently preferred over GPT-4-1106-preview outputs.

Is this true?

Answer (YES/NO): NO